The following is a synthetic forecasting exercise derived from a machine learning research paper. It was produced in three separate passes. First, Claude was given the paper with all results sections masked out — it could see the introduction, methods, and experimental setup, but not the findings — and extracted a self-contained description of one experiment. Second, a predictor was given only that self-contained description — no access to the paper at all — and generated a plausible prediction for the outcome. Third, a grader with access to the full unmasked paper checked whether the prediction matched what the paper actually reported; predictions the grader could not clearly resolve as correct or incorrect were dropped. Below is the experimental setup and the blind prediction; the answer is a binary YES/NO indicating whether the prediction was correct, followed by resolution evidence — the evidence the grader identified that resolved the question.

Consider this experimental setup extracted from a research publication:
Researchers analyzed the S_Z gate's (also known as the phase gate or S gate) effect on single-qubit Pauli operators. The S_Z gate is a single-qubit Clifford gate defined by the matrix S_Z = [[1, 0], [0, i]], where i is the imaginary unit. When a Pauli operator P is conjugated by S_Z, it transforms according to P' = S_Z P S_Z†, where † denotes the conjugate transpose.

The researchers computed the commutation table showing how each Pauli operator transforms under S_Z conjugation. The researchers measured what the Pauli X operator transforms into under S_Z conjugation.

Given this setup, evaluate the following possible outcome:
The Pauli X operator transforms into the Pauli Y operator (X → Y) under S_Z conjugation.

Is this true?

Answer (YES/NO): YES